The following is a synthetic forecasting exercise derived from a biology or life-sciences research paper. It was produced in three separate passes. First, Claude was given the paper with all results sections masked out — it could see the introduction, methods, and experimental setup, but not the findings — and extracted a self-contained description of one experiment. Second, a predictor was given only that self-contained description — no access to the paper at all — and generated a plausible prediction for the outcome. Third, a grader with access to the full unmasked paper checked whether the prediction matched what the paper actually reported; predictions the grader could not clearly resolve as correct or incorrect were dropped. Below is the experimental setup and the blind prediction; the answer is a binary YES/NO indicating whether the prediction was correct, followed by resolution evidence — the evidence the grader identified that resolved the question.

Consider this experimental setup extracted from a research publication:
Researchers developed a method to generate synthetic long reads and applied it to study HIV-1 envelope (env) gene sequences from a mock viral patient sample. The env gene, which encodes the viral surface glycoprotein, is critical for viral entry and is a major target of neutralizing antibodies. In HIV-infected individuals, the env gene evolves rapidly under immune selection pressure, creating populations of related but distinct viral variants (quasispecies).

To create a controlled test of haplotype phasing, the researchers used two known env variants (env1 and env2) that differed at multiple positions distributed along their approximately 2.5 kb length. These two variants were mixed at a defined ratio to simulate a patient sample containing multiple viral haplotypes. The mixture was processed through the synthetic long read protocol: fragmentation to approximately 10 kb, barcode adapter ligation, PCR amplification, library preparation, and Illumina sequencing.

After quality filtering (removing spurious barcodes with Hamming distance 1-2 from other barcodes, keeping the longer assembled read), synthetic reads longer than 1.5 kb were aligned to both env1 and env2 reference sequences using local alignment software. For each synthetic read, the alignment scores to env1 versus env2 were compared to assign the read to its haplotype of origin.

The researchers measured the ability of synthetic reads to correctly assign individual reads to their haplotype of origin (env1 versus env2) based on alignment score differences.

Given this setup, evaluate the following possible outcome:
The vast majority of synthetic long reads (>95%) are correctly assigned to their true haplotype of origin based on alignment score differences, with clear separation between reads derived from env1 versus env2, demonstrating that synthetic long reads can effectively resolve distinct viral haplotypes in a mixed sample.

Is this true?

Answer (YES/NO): YES